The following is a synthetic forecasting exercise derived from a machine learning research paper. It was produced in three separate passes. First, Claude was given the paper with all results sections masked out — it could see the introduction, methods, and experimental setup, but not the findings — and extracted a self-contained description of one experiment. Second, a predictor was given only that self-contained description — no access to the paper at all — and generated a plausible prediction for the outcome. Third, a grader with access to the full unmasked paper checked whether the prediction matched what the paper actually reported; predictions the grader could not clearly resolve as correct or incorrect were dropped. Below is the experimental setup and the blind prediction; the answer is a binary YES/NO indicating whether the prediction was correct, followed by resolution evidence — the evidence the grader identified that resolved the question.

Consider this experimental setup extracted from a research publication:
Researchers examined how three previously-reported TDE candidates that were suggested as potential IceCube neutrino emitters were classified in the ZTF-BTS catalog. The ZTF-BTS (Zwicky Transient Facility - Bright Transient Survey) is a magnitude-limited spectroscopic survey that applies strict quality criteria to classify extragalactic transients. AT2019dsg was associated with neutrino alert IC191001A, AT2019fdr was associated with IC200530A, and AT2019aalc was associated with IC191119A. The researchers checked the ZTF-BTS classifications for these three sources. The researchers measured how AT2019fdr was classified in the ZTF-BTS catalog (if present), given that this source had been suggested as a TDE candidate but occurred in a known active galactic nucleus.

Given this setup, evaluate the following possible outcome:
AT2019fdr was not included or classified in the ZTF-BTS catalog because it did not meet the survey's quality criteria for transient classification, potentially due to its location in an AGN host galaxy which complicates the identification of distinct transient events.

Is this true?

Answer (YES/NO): NO